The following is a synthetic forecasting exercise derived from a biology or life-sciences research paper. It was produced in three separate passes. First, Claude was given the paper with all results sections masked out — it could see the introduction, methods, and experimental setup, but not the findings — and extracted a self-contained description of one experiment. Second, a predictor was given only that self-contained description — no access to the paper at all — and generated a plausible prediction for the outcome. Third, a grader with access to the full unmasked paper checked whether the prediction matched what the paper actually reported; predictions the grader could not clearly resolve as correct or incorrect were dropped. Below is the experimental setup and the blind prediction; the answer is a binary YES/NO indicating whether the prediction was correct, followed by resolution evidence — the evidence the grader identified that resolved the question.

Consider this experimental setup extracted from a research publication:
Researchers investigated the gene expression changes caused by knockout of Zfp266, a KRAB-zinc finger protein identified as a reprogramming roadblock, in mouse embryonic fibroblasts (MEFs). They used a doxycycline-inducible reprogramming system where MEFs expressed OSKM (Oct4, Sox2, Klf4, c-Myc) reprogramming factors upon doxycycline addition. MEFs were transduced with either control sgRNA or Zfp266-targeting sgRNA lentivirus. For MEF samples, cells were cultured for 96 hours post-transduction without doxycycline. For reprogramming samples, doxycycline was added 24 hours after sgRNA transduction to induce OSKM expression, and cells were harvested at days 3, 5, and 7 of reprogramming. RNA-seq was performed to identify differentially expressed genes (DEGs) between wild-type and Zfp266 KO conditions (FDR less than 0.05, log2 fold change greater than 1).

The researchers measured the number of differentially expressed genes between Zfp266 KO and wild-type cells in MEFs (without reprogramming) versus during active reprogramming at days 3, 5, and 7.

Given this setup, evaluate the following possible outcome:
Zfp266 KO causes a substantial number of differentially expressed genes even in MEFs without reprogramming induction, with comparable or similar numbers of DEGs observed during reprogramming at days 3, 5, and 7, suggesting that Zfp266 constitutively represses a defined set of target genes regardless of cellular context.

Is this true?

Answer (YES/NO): NO